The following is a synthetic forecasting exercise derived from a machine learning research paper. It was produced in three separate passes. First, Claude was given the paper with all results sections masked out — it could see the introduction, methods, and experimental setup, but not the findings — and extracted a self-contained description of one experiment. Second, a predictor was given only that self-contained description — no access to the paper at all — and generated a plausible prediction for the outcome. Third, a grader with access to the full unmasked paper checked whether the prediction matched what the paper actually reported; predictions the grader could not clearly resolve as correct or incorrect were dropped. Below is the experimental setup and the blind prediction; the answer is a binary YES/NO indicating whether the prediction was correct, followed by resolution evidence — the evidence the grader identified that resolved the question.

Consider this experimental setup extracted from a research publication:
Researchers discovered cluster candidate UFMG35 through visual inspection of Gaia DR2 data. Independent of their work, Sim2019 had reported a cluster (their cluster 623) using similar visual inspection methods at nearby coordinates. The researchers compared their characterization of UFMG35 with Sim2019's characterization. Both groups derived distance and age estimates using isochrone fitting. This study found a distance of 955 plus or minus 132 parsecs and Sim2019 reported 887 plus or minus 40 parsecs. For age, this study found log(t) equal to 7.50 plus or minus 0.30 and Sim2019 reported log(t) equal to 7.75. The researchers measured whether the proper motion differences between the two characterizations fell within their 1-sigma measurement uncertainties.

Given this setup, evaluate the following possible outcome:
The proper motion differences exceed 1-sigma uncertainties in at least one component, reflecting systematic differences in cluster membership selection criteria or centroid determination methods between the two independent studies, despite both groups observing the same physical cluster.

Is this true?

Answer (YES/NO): NO